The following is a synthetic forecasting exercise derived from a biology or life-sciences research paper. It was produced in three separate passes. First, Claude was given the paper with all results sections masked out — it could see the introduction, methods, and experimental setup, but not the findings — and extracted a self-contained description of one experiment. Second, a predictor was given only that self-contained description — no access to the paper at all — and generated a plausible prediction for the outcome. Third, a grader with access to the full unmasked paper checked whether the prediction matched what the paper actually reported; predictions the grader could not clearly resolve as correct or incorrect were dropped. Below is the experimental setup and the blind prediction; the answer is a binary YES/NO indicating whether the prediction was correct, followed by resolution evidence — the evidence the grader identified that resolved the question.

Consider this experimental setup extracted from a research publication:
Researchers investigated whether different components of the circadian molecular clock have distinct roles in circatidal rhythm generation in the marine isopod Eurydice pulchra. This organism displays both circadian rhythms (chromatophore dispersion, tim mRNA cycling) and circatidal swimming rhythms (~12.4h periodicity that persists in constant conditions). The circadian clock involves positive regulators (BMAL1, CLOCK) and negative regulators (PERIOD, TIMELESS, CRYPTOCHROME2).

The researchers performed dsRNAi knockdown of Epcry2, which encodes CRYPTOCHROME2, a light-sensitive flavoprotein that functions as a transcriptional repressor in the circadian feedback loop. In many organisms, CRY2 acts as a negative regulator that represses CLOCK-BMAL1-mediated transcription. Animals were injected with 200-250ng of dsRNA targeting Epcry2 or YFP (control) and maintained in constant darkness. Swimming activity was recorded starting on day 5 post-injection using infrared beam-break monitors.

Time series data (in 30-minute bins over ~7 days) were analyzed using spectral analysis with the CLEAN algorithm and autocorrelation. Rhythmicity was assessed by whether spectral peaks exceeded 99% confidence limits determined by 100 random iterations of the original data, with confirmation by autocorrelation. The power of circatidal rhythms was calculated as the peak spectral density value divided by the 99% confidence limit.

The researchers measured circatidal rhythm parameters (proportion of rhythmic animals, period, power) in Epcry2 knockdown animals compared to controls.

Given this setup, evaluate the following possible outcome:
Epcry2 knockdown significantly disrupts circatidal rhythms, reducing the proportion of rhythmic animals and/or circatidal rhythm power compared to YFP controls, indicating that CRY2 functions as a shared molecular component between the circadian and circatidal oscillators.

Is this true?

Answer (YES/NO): NO